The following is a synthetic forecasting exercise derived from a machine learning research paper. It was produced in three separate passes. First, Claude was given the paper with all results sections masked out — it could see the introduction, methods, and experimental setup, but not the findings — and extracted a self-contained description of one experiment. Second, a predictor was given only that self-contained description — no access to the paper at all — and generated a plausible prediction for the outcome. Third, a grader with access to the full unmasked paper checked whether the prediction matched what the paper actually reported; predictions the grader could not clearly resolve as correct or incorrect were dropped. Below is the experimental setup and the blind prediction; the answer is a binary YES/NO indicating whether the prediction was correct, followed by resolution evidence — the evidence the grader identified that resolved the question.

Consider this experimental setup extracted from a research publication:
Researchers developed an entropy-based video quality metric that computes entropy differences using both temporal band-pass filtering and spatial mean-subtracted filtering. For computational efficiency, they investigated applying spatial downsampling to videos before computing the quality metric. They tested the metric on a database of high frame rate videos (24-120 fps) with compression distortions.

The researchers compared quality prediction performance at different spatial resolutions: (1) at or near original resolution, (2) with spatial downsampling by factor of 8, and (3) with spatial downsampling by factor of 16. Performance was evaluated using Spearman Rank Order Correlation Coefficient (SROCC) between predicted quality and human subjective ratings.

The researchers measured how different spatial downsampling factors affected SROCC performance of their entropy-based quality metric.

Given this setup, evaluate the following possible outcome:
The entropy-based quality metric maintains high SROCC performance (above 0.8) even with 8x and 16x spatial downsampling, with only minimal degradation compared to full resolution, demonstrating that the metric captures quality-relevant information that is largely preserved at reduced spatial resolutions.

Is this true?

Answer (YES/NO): NO